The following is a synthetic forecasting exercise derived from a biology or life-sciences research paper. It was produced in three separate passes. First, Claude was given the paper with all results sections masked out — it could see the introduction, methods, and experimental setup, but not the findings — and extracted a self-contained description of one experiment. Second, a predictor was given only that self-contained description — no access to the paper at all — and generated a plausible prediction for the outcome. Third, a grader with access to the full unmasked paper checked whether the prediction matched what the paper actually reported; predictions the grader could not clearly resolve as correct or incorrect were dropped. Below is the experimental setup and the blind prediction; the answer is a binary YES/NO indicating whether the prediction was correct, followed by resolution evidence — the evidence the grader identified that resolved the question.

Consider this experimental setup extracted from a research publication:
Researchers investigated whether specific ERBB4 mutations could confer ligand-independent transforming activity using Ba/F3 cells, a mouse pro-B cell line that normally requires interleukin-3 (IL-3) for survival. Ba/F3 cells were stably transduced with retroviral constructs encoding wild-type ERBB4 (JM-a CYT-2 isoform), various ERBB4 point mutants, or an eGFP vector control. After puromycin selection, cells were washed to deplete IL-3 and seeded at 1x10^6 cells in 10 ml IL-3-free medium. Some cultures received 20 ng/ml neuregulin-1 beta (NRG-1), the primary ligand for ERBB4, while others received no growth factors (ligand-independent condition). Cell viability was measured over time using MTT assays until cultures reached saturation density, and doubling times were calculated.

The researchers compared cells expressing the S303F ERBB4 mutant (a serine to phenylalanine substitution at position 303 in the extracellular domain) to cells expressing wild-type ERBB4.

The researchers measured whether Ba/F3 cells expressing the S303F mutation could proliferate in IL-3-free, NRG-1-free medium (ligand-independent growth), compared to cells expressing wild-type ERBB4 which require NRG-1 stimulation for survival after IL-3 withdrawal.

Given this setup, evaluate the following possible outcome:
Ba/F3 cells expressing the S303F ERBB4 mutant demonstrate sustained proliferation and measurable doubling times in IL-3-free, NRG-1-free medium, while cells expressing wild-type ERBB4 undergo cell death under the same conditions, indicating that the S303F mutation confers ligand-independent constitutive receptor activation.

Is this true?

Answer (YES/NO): YES